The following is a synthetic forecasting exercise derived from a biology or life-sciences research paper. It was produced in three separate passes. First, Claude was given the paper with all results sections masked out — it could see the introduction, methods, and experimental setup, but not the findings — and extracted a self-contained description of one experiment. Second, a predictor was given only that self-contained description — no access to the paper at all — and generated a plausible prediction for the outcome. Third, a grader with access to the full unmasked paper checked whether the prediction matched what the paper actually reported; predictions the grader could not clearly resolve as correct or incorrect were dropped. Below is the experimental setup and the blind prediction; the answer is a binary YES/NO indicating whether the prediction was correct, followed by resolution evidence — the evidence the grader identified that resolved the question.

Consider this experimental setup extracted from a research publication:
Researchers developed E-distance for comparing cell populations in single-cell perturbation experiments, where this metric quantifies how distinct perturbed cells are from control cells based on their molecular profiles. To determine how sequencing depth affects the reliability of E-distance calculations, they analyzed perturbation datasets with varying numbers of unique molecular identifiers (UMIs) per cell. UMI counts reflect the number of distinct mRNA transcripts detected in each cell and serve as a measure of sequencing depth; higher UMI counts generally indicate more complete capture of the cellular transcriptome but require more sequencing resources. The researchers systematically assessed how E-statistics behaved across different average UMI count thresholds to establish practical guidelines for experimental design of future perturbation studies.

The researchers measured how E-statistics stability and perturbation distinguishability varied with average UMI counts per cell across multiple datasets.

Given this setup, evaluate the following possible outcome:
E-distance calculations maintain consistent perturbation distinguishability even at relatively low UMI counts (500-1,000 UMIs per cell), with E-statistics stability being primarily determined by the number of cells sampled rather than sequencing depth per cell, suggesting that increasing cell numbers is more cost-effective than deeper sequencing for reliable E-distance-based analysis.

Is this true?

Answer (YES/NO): NO